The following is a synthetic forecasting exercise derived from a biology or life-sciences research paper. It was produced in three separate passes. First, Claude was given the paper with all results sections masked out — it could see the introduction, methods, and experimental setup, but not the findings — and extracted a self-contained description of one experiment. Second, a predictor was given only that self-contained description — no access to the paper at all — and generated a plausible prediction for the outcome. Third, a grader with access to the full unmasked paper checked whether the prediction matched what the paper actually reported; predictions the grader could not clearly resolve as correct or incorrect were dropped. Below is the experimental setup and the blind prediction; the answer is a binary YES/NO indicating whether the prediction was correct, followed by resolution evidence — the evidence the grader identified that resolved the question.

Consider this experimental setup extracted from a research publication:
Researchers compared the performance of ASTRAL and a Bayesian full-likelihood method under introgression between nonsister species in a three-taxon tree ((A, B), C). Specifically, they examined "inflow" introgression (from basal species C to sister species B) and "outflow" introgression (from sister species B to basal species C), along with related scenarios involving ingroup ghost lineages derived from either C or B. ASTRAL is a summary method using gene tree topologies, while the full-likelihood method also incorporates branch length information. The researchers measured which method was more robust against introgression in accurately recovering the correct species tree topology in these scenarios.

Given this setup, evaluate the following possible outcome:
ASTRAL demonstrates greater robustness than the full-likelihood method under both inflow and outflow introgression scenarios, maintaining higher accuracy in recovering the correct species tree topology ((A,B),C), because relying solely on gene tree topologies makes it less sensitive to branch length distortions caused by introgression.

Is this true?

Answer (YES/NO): YES